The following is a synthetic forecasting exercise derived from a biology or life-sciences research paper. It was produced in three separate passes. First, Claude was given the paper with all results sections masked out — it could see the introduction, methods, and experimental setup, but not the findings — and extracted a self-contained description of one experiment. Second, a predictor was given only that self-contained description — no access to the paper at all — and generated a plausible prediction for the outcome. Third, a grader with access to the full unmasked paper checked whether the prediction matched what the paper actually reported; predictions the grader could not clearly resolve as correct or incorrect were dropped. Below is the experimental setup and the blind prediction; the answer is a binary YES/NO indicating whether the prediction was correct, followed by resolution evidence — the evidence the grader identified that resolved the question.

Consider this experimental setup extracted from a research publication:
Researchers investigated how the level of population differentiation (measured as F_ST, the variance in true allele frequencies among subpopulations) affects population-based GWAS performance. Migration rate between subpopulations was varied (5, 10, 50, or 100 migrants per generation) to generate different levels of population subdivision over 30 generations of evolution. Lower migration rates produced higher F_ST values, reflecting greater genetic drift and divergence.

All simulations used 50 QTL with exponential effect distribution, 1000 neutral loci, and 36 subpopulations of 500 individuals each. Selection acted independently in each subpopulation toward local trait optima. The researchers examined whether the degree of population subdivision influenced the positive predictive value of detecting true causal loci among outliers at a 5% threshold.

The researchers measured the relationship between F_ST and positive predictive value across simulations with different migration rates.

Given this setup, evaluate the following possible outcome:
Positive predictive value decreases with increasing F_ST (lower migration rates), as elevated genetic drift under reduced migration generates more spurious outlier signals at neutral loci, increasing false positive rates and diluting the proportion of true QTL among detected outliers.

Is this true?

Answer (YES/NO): YES